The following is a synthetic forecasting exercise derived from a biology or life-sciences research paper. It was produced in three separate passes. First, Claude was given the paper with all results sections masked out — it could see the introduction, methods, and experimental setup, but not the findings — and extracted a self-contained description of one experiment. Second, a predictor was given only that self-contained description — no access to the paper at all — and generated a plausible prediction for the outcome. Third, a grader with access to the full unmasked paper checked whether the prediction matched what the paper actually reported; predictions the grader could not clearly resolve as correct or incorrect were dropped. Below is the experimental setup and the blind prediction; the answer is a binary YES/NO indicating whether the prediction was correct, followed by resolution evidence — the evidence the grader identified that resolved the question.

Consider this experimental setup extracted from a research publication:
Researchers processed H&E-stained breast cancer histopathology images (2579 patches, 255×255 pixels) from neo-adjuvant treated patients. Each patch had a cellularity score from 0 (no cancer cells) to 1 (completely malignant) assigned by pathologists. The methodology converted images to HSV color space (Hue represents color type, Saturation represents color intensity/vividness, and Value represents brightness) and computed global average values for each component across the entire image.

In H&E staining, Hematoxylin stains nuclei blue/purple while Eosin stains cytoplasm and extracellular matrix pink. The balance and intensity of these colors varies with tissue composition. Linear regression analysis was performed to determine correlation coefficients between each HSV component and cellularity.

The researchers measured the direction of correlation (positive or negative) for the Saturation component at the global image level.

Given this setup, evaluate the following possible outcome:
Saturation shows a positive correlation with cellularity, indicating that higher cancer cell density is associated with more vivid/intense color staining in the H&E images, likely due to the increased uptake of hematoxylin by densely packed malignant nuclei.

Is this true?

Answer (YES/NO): YES